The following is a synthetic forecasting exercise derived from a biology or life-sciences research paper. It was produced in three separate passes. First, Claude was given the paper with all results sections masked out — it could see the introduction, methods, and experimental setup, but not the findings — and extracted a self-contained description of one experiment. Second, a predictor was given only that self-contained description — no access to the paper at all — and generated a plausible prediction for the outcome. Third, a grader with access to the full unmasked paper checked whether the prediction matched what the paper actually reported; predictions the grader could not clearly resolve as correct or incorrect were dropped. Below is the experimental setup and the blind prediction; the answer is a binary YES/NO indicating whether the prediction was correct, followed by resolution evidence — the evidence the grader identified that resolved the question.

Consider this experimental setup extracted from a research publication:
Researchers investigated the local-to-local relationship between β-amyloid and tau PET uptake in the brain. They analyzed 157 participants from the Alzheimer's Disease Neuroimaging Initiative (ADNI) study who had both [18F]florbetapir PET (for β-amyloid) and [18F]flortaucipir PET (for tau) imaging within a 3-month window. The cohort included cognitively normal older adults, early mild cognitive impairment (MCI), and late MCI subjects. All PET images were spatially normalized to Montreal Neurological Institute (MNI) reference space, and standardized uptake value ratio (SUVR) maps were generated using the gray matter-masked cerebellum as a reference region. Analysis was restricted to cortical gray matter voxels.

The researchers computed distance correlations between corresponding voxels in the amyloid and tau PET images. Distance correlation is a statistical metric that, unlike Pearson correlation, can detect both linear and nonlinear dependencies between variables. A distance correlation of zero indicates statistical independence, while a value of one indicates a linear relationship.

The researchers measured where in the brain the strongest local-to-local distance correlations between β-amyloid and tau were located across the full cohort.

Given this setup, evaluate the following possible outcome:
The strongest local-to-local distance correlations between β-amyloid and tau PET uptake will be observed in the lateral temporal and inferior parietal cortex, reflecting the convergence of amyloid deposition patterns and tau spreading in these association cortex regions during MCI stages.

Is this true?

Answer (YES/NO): NO